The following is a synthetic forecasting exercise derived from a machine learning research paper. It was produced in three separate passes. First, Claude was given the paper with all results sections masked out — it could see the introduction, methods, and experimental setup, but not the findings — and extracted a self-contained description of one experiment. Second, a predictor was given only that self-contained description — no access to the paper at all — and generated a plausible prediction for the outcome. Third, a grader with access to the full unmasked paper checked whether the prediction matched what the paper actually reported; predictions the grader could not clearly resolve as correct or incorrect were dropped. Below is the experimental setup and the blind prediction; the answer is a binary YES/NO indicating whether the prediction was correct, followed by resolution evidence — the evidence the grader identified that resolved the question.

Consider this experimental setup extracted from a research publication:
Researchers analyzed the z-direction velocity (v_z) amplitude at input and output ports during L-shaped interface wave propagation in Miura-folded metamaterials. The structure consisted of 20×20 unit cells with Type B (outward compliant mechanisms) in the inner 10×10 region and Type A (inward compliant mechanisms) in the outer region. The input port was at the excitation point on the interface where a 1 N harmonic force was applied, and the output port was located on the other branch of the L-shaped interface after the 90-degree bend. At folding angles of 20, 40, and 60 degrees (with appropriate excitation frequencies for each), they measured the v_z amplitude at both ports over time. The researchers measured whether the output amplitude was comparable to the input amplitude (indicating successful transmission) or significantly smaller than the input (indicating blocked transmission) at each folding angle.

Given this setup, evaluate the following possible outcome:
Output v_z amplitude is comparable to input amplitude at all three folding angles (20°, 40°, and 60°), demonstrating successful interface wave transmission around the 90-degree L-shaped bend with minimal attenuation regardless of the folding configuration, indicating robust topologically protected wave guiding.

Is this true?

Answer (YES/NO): NO